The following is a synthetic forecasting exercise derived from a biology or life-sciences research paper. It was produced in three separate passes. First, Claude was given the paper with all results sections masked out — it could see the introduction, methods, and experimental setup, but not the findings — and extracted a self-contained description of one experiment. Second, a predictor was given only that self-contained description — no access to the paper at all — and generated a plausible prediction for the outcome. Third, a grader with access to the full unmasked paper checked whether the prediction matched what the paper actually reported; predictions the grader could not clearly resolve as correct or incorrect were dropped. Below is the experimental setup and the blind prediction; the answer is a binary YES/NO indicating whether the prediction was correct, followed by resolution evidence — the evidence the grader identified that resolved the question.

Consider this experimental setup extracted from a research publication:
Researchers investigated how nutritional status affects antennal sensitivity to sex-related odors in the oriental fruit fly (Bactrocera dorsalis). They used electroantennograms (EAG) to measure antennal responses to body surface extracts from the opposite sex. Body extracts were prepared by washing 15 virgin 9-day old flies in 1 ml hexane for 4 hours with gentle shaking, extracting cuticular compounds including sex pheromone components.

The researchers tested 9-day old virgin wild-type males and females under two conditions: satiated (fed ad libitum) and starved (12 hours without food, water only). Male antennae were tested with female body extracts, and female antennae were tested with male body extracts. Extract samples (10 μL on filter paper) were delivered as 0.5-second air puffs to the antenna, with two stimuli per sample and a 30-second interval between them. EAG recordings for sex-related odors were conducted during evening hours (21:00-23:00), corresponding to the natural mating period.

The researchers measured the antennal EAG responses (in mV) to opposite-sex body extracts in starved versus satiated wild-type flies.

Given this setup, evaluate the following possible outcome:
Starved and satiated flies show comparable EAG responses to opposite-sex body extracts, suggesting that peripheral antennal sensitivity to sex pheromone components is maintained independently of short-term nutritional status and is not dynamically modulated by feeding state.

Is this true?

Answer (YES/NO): NO